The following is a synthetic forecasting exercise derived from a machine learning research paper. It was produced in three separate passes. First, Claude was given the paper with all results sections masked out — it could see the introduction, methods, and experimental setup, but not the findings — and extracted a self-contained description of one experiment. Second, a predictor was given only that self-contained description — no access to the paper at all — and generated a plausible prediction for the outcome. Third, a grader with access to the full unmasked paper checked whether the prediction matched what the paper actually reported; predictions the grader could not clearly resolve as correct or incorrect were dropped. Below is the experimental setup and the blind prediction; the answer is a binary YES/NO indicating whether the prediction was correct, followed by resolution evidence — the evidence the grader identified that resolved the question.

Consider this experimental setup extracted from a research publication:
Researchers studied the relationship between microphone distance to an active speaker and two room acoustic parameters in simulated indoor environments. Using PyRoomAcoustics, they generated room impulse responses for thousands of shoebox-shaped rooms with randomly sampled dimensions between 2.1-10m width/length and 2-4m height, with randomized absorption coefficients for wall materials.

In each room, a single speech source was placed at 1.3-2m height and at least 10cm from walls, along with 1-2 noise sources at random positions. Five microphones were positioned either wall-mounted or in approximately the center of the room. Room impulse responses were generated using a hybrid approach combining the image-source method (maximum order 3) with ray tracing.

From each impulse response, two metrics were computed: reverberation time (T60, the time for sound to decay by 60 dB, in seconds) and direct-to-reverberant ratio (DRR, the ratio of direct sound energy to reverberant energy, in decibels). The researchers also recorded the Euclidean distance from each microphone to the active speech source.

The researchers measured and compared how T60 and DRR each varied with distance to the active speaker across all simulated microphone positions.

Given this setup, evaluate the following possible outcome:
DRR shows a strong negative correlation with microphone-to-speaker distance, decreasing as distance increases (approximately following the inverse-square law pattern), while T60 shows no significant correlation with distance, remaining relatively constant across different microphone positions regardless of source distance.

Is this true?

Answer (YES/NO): NO